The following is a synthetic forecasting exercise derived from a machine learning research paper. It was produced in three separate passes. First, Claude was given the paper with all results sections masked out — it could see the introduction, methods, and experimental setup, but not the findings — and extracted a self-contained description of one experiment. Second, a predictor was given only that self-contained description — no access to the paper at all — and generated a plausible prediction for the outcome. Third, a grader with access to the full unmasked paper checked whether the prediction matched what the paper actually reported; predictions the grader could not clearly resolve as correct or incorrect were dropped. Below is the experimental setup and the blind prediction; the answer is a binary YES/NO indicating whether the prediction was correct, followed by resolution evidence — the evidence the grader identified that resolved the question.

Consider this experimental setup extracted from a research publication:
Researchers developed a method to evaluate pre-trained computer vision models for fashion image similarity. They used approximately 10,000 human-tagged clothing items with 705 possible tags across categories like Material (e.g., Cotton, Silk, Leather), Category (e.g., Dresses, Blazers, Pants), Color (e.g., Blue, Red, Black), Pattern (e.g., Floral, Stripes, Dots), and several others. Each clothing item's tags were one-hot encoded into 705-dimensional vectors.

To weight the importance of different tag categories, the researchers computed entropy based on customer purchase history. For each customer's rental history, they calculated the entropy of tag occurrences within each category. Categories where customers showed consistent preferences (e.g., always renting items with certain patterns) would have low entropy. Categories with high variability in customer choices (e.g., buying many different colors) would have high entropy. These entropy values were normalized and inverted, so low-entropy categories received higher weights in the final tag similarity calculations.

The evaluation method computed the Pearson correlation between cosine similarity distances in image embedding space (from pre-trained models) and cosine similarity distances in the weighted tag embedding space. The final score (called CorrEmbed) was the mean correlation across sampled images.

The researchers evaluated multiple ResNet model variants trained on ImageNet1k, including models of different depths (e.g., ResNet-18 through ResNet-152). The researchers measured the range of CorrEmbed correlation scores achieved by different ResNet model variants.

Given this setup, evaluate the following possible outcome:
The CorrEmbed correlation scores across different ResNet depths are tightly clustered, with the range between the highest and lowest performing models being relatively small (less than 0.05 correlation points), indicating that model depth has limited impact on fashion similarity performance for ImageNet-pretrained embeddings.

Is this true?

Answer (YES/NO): NO